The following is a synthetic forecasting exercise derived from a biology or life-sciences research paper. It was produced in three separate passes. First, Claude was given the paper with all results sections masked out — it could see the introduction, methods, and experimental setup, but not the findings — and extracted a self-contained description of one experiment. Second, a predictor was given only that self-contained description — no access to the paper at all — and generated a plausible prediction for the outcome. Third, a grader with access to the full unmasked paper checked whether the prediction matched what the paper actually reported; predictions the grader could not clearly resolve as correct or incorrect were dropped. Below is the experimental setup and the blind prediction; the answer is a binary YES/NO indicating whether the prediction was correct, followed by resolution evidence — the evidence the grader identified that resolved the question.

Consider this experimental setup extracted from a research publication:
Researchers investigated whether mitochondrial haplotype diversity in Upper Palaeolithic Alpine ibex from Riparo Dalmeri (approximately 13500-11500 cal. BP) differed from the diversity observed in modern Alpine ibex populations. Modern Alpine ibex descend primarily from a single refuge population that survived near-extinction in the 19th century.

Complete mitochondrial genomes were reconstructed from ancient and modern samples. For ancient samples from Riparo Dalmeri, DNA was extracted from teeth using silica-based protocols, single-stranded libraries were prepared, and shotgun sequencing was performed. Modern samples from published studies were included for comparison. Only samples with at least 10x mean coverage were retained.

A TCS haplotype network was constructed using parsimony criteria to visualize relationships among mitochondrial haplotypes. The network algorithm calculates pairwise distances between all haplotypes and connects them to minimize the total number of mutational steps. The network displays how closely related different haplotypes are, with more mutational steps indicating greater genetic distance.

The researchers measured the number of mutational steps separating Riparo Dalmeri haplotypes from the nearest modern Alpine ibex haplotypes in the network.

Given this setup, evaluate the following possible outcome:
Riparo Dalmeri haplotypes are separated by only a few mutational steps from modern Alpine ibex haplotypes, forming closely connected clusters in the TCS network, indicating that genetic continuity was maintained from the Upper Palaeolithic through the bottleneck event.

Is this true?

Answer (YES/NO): NO